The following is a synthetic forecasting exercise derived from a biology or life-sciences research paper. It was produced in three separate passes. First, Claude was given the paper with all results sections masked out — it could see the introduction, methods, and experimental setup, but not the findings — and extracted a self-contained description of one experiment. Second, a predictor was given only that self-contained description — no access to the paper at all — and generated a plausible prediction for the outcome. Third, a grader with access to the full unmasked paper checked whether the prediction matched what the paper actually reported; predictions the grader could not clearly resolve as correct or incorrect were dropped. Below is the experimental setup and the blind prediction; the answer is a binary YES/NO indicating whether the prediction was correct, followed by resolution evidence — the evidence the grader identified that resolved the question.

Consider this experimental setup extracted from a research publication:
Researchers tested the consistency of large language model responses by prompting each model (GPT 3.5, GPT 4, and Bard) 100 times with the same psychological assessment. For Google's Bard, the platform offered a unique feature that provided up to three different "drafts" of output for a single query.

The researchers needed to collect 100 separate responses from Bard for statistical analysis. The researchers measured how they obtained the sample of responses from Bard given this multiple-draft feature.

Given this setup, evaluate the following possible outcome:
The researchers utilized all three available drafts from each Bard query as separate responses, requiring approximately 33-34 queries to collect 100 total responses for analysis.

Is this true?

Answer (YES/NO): NO